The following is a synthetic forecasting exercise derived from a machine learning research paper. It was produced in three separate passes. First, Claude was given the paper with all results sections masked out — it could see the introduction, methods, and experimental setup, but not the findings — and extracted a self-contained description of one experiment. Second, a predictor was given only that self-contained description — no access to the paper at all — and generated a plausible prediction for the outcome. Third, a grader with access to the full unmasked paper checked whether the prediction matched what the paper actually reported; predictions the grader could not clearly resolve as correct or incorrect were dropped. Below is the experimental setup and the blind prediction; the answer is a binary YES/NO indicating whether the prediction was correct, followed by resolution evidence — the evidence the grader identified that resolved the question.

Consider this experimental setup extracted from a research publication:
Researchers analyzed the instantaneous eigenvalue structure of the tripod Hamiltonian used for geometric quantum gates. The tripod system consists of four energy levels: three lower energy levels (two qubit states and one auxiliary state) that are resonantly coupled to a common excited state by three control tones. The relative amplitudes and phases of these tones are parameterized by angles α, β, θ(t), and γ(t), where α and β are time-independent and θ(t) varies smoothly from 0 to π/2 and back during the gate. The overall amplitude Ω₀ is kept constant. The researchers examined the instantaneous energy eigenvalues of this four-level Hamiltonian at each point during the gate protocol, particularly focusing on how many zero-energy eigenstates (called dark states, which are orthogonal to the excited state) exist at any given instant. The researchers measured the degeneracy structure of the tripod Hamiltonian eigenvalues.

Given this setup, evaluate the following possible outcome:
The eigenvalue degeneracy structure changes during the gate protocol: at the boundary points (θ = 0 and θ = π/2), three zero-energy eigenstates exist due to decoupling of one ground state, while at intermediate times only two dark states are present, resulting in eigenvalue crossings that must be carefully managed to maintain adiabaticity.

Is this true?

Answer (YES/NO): NO